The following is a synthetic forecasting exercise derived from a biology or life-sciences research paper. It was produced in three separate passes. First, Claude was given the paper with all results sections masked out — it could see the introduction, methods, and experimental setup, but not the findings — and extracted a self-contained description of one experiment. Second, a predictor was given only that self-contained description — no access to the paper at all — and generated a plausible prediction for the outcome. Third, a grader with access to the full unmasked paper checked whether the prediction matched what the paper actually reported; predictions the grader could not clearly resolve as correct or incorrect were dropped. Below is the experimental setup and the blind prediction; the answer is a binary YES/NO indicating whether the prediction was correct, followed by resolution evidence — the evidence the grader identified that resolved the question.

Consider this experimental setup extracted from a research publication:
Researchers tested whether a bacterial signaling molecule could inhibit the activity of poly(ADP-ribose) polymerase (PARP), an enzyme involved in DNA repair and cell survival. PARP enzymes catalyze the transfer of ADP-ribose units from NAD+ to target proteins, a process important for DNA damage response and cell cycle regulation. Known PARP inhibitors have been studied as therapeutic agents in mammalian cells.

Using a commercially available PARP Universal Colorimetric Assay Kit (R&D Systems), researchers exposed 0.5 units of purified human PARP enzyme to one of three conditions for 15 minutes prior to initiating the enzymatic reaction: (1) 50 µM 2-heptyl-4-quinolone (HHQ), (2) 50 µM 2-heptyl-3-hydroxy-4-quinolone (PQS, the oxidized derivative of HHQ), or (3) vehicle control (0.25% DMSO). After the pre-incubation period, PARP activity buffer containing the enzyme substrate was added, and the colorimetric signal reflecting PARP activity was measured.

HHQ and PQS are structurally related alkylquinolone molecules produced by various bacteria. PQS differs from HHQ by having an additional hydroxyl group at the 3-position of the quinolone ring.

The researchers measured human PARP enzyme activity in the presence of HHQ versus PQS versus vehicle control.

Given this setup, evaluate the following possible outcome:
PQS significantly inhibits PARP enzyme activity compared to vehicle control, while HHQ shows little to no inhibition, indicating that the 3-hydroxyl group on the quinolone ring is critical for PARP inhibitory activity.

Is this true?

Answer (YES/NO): NO